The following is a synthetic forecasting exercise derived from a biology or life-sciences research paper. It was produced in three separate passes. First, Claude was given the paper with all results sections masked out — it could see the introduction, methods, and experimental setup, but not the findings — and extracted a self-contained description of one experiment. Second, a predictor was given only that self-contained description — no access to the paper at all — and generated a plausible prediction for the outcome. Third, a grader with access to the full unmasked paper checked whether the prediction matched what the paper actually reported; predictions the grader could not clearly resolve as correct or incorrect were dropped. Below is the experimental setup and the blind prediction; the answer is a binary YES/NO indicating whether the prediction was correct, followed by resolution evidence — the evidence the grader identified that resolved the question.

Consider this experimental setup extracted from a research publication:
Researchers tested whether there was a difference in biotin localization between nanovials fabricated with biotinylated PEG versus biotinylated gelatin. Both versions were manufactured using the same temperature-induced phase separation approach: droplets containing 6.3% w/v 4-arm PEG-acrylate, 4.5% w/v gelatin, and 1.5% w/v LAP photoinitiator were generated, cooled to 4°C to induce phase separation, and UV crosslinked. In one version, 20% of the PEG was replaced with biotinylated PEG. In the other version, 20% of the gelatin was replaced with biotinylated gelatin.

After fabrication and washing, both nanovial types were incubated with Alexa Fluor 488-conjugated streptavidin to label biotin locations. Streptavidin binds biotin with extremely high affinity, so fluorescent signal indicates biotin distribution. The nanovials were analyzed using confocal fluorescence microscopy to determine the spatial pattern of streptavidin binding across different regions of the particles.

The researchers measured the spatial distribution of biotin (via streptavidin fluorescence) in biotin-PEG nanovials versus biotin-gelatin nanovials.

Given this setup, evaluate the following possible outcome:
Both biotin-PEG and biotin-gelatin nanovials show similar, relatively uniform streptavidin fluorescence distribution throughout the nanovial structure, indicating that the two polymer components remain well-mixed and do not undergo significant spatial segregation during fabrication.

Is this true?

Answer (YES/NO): NO